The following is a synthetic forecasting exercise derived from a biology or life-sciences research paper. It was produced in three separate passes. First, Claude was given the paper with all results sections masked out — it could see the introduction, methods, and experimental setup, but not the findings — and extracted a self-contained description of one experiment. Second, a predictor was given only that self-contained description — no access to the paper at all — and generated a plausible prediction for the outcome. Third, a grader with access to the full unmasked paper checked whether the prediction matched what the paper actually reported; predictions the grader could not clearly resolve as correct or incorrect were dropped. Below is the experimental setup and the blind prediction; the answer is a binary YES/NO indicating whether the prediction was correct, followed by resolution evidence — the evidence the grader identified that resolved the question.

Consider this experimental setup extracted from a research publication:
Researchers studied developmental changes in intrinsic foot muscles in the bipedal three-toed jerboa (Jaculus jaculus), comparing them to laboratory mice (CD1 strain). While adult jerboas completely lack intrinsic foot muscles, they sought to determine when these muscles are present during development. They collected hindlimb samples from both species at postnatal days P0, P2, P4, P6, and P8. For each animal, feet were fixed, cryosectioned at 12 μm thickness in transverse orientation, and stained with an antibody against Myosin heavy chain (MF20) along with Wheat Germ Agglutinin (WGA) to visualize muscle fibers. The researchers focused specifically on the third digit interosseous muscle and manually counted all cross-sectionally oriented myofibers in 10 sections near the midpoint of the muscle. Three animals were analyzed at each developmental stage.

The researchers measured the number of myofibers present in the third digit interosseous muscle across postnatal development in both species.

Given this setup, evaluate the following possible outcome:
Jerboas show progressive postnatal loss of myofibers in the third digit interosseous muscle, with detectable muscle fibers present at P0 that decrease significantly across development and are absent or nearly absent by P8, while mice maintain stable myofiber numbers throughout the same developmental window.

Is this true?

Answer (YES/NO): NO